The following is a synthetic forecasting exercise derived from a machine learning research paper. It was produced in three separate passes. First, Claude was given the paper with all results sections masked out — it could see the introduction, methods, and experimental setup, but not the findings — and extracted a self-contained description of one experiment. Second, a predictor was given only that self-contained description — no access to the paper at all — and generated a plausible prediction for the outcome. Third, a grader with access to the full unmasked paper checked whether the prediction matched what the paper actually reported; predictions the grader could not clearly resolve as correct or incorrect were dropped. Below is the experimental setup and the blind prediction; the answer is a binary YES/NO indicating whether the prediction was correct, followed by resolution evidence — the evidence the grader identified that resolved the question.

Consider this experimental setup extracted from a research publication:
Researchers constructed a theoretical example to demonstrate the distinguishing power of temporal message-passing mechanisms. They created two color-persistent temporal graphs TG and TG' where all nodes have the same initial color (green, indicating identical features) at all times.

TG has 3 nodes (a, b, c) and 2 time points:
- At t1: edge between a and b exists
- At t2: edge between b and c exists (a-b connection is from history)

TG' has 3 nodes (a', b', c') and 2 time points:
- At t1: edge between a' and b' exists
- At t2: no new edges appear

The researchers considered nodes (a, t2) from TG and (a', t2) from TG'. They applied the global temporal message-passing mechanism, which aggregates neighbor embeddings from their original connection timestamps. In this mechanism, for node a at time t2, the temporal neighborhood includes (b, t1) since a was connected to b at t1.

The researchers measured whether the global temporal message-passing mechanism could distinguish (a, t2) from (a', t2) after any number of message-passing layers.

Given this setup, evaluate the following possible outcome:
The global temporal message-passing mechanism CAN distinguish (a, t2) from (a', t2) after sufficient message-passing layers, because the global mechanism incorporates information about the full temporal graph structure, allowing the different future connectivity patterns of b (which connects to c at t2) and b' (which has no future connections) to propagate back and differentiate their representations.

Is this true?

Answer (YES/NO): NO